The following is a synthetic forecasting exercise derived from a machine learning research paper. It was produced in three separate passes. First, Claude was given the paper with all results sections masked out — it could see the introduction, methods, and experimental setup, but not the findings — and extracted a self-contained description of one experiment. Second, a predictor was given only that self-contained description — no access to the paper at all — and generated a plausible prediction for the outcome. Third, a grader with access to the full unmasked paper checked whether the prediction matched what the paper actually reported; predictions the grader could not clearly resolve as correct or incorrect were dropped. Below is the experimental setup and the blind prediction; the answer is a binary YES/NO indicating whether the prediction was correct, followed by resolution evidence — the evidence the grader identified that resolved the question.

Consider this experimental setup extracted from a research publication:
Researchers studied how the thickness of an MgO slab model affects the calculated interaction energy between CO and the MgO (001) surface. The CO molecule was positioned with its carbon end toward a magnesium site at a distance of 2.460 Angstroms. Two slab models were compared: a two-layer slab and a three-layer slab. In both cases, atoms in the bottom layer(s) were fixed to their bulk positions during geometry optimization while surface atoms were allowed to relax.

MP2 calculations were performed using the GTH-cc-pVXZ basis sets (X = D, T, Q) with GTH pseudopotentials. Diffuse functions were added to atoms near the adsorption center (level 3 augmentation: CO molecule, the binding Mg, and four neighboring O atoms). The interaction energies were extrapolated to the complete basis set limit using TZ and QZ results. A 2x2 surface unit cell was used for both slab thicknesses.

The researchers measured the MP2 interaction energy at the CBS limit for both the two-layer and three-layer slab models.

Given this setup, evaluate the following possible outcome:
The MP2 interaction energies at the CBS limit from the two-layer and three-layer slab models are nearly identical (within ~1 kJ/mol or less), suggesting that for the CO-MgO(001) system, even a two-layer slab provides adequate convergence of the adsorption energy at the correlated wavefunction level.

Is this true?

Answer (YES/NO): YES